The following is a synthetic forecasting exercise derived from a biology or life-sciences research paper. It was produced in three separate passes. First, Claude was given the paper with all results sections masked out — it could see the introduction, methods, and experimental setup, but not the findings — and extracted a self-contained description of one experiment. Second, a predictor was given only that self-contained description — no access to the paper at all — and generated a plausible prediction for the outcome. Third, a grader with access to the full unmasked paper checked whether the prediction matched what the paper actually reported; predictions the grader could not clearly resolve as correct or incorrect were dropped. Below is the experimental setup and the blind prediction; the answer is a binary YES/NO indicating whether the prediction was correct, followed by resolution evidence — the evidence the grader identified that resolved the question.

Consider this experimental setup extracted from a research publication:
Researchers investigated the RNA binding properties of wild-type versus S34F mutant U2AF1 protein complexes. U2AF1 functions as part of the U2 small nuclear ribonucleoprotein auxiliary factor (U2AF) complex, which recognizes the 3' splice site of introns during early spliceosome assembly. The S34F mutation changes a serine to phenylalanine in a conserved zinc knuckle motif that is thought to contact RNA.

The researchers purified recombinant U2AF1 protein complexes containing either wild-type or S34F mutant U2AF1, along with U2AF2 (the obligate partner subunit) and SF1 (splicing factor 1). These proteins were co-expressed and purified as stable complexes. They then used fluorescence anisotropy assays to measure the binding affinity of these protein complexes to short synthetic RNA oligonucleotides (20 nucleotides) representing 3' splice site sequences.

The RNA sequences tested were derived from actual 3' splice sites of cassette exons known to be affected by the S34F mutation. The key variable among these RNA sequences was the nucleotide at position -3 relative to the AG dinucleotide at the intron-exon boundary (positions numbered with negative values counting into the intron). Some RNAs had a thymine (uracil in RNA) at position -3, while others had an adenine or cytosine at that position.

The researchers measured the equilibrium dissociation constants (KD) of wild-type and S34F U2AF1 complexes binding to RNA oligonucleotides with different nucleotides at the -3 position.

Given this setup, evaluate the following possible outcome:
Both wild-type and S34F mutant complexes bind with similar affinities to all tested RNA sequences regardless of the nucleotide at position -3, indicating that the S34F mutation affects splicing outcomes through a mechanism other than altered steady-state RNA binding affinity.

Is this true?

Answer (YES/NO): NO